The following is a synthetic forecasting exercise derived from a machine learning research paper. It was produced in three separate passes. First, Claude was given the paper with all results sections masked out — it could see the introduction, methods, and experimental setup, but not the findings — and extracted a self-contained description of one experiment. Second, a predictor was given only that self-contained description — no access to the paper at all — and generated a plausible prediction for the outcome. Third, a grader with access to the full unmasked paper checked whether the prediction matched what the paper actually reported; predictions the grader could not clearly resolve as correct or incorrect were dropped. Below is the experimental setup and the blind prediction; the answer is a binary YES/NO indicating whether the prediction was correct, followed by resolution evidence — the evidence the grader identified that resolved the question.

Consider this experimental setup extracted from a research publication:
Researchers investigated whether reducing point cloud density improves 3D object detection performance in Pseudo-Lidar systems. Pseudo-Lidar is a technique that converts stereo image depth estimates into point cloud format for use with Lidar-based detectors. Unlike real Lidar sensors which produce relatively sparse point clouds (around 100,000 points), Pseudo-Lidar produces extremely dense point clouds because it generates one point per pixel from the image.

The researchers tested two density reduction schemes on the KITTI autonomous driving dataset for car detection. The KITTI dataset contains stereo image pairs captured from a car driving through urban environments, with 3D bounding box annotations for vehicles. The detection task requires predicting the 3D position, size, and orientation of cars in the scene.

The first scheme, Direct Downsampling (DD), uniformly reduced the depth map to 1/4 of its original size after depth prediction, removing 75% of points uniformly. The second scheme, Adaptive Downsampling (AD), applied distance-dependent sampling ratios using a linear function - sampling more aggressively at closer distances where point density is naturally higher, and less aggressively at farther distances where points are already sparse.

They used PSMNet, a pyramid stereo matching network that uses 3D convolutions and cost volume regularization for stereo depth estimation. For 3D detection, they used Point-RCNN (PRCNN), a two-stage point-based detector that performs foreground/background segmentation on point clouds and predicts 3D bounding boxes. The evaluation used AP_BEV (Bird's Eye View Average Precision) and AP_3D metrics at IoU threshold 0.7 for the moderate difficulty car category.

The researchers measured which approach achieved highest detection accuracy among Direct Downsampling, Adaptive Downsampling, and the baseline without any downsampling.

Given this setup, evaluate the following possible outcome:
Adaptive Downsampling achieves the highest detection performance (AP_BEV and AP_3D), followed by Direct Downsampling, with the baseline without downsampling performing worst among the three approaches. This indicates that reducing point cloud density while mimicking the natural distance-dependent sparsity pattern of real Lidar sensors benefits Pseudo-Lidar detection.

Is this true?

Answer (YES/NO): YES